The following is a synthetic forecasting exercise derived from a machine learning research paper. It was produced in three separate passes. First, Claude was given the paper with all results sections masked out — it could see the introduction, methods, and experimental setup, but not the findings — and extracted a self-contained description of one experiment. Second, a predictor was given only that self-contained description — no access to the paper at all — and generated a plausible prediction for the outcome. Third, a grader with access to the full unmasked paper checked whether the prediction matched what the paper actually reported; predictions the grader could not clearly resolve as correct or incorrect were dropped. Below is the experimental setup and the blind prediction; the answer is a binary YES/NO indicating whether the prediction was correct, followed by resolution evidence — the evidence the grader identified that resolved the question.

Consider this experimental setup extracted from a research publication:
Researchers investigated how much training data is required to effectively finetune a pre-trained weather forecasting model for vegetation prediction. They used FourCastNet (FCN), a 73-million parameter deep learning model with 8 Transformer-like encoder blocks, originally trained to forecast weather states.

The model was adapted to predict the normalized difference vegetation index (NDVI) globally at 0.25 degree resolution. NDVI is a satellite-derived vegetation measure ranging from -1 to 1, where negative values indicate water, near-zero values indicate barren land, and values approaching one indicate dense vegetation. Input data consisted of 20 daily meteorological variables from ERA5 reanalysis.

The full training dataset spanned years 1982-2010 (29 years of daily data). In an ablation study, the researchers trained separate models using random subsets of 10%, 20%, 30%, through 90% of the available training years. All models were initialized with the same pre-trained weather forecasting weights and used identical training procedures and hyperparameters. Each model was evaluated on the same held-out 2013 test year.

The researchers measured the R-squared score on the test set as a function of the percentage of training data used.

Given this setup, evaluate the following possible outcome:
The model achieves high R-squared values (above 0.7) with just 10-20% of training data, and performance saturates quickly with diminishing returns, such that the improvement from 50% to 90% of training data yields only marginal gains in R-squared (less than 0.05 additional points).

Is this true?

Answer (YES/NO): NO